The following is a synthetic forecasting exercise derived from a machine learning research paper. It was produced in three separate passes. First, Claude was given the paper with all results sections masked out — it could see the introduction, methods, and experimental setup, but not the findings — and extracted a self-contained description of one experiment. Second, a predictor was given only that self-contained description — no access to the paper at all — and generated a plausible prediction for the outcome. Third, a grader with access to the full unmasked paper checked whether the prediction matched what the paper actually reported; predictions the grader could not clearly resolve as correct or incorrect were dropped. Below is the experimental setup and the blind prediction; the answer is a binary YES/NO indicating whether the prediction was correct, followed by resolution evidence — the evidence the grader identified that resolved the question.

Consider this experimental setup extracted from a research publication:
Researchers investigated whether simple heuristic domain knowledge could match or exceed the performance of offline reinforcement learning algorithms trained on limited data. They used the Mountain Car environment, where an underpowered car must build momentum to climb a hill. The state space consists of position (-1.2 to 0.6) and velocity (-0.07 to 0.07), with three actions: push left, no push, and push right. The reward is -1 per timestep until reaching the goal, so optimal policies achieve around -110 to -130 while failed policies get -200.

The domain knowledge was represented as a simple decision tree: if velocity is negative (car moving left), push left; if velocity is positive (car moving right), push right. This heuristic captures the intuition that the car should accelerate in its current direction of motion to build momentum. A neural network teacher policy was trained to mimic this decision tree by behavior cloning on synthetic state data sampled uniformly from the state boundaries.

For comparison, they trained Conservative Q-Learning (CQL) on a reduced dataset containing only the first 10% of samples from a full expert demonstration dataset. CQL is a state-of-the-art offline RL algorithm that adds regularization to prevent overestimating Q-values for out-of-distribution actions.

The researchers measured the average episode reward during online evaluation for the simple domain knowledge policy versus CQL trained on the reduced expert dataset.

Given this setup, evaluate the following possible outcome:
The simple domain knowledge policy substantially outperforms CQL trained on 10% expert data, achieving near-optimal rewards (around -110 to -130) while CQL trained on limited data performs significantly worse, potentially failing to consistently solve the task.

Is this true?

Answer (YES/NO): NO